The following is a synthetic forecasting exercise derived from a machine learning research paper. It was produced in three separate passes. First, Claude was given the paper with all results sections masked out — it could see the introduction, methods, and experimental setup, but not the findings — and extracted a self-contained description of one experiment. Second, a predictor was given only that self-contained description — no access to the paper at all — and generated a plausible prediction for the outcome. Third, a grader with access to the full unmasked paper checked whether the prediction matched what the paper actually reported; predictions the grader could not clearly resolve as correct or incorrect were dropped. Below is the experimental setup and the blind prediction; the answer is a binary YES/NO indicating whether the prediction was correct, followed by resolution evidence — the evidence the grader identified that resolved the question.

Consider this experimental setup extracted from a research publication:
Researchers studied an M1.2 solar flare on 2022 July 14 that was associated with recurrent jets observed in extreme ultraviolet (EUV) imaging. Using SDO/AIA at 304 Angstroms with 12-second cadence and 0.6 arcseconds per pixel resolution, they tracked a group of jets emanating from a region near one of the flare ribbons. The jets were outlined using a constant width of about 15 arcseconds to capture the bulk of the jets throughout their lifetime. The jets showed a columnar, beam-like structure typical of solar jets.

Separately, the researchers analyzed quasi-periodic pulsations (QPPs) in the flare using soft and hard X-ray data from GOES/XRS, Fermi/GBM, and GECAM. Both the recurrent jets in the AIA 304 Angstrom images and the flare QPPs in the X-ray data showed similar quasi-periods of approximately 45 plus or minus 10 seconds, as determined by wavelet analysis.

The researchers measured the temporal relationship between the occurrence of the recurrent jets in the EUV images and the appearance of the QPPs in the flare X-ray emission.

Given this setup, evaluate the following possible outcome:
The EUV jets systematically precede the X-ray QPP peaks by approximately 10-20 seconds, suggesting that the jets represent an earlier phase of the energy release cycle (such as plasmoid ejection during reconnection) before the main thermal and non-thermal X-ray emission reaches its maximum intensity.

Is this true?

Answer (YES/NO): NO